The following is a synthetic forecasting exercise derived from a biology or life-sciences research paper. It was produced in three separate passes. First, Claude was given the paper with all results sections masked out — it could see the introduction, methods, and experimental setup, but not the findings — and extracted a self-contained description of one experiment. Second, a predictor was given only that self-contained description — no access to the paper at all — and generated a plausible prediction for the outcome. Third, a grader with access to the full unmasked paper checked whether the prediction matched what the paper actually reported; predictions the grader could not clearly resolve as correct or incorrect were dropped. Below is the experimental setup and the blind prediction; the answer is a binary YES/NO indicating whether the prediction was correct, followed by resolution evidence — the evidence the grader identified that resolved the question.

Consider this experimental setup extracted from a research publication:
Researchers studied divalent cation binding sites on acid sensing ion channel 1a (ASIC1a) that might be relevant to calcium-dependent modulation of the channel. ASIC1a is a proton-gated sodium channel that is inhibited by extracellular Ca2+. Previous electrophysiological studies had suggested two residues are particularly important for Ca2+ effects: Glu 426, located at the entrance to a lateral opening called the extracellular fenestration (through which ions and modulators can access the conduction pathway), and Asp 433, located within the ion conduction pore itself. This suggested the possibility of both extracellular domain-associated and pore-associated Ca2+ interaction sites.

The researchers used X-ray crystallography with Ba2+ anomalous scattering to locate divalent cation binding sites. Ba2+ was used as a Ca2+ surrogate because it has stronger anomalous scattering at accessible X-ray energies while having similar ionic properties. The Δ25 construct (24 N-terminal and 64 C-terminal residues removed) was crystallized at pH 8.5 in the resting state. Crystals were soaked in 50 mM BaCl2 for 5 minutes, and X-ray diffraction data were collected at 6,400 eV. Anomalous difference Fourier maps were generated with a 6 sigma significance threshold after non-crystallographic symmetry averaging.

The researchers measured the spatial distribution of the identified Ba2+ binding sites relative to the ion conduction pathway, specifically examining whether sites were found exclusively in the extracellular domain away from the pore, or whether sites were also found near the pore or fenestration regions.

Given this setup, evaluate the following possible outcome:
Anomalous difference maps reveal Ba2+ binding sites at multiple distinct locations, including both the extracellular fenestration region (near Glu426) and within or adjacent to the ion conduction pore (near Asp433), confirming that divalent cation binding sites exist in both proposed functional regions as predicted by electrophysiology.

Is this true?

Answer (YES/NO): NO